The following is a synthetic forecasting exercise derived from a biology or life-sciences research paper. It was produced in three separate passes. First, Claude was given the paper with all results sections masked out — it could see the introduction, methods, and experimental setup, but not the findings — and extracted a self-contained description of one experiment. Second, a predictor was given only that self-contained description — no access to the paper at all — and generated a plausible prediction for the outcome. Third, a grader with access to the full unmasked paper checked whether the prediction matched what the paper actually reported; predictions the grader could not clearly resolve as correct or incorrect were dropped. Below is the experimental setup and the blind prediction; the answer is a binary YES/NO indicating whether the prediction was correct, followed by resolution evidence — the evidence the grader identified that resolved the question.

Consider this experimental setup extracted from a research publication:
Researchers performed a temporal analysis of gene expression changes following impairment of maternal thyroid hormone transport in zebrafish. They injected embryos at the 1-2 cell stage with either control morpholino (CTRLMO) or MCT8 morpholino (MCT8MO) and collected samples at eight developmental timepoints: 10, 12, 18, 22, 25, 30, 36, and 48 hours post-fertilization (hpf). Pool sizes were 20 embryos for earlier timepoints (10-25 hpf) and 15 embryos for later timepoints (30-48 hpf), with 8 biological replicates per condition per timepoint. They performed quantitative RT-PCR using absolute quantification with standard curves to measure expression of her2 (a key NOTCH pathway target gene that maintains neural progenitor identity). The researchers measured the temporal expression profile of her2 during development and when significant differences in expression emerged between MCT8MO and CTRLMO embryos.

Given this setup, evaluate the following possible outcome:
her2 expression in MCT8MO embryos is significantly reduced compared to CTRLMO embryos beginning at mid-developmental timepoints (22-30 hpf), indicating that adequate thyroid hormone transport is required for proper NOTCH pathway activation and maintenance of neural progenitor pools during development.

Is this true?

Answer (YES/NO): NO